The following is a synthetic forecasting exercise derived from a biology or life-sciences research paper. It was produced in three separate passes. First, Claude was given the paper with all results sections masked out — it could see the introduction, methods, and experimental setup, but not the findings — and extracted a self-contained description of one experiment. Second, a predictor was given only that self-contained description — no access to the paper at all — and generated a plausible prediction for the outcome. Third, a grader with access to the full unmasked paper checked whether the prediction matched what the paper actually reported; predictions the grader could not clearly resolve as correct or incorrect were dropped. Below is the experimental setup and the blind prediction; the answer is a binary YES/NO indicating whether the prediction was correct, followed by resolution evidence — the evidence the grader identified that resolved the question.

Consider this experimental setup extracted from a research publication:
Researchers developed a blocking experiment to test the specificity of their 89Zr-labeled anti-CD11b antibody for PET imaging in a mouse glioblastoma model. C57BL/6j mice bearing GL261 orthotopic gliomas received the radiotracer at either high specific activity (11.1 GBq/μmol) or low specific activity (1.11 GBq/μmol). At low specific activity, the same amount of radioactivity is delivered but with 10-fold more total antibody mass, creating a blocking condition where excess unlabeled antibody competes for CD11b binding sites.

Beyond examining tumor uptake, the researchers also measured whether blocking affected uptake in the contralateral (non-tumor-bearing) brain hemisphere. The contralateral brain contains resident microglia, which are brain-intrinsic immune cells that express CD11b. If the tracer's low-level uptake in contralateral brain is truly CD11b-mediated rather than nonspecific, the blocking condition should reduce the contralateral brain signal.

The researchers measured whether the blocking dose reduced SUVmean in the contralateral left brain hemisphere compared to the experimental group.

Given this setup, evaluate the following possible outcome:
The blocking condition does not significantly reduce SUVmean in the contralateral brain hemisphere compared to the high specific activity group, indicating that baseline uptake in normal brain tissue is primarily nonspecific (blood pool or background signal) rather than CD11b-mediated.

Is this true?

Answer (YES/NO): NO